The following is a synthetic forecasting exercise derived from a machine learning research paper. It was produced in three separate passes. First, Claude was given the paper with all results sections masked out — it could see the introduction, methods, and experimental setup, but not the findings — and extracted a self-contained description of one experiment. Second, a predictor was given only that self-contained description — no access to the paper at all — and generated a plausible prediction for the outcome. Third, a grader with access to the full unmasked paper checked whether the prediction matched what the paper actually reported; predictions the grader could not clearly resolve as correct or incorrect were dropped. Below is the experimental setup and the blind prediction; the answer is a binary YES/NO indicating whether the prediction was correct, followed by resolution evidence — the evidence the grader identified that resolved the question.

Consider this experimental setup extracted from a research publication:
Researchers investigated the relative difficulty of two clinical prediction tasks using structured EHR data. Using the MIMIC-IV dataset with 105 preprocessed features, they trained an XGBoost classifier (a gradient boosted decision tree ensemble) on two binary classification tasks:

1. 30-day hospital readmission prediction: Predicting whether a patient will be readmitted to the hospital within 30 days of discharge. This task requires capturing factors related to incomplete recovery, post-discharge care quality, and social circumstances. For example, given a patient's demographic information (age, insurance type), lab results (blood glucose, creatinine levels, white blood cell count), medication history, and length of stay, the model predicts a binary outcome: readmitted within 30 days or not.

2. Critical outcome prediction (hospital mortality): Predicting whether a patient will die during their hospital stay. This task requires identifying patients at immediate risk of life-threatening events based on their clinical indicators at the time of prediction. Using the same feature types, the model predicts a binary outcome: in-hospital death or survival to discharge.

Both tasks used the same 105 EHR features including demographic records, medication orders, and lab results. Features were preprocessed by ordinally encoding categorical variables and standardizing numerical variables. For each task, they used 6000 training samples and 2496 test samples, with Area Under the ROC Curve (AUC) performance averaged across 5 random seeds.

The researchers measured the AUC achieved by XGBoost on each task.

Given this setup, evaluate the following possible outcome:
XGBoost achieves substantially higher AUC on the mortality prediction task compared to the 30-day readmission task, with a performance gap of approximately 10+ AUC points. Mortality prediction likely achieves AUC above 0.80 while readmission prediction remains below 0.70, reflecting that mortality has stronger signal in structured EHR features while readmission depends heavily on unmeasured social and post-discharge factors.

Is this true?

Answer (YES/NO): NO